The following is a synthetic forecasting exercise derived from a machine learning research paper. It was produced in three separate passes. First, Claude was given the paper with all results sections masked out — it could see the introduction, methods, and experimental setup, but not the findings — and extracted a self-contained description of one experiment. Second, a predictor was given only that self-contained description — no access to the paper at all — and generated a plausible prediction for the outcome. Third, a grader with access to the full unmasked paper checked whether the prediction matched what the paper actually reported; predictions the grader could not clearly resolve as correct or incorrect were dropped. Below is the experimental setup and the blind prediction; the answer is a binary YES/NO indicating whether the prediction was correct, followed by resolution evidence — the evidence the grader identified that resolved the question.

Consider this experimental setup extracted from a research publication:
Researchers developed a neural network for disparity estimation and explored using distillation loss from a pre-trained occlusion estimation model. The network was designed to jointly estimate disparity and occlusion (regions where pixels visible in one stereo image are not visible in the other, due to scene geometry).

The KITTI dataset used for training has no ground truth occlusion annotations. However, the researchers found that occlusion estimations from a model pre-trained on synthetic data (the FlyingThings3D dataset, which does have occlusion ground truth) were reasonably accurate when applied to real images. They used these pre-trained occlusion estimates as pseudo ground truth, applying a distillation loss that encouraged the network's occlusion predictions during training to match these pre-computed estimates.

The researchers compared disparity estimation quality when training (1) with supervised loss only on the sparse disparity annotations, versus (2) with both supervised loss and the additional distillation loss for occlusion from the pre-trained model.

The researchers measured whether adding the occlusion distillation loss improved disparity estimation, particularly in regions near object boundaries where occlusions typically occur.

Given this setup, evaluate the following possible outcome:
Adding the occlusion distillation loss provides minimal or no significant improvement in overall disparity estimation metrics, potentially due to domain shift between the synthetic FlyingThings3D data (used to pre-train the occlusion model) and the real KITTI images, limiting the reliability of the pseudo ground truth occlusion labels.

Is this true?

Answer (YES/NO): NO